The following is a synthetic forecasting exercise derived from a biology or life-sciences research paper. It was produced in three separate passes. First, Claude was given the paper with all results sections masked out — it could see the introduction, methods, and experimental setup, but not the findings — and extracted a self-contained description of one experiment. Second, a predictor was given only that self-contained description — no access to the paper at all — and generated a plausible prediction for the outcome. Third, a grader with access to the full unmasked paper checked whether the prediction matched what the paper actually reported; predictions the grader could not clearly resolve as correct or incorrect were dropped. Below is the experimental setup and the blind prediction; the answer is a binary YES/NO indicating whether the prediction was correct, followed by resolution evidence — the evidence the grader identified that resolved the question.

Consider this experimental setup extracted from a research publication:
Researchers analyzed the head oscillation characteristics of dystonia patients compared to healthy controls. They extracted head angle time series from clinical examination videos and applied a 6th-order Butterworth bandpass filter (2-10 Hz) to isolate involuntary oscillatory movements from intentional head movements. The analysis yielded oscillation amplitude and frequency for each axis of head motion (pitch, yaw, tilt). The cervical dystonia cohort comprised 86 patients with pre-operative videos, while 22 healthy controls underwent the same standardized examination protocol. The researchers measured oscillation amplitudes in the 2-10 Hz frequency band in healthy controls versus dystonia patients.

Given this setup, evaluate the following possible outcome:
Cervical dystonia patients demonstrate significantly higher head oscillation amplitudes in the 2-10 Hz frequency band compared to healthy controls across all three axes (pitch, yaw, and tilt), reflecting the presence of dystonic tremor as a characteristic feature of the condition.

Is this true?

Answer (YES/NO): YES